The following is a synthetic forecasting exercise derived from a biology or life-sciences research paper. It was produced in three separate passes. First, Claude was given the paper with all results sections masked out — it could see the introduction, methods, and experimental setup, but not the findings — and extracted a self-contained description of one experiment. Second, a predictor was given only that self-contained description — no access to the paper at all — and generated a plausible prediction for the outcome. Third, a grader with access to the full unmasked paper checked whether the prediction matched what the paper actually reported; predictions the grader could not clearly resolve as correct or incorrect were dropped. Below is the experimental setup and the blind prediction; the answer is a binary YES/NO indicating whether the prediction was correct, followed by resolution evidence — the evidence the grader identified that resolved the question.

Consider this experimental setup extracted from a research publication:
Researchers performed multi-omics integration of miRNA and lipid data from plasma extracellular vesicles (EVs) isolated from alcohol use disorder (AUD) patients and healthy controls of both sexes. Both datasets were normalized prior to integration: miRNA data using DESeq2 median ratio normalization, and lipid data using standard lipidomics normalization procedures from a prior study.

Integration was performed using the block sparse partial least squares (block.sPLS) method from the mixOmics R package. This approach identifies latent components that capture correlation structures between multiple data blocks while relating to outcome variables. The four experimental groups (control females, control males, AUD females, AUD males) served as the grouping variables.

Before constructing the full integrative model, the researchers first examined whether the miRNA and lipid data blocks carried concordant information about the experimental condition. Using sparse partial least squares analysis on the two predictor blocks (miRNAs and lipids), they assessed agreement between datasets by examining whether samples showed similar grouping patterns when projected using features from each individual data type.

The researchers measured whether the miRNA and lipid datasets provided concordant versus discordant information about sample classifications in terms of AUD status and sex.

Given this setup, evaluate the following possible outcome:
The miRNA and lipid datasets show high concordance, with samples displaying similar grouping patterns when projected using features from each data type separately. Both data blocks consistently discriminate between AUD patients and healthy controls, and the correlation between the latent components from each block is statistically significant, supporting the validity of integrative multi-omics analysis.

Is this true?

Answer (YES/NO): YES